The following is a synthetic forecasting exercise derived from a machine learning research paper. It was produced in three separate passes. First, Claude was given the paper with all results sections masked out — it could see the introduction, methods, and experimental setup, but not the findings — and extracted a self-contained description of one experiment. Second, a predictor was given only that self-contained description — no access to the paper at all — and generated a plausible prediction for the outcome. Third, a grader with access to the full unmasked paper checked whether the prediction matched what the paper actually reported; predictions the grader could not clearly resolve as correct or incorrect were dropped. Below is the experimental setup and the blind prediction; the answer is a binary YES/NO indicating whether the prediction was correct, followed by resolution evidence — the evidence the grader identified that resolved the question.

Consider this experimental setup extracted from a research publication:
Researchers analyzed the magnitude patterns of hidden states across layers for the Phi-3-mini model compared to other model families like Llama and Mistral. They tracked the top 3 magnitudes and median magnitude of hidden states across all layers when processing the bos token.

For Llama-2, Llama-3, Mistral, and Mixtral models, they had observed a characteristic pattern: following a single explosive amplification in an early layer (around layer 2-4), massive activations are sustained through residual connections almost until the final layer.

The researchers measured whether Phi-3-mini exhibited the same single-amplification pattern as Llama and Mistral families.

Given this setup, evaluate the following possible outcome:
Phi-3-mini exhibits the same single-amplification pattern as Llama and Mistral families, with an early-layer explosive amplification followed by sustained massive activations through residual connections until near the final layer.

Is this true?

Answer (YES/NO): NO